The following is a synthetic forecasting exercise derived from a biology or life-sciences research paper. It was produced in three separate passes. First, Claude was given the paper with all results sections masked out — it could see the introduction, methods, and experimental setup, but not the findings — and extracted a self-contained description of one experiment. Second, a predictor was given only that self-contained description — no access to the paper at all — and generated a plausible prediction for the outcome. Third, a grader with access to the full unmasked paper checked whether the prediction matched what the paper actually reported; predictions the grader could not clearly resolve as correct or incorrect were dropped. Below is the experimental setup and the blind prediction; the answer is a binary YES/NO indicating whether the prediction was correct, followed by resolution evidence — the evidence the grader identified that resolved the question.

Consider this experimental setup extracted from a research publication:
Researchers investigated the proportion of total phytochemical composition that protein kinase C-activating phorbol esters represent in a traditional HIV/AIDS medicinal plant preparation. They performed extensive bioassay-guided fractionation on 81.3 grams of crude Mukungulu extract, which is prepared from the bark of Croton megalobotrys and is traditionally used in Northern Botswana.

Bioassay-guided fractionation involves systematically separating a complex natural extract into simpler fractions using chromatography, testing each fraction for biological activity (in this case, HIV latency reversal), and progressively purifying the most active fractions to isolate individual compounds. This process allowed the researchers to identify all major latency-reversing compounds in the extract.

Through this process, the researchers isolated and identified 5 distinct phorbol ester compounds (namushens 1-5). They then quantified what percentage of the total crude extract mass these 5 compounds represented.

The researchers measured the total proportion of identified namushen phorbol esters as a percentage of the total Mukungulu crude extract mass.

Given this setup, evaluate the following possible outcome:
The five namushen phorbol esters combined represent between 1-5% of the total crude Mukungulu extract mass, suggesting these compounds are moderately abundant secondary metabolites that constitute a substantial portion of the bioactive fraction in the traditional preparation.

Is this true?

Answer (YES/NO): YES